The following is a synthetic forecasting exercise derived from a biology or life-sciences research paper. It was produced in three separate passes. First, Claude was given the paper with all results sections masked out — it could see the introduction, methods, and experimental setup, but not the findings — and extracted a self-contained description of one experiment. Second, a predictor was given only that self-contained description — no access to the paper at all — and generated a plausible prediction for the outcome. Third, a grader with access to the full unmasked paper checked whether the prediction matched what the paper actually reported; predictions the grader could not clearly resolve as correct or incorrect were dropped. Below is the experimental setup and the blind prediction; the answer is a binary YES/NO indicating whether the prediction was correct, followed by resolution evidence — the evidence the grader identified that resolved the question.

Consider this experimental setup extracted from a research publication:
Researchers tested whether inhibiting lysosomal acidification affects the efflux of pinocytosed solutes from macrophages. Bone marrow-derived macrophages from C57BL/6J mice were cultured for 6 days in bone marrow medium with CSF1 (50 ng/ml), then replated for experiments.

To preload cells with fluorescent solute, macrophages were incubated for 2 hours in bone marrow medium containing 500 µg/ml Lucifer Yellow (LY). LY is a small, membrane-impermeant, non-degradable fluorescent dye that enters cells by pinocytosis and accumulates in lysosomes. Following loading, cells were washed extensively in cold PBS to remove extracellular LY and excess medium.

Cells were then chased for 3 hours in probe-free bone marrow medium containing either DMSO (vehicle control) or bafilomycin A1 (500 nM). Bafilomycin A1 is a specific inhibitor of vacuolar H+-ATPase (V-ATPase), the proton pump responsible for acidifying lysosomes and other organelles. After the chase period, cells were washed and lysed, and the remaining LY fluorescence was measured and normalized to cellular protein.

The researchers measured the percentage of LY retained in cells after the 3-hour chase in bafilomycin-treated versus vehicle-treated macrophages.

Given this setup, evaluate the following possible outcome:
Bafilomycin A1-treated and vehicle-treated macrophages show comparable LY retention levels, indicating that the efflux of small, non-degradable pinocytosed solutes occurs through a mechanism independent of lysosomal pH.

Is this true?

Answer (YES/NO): NO